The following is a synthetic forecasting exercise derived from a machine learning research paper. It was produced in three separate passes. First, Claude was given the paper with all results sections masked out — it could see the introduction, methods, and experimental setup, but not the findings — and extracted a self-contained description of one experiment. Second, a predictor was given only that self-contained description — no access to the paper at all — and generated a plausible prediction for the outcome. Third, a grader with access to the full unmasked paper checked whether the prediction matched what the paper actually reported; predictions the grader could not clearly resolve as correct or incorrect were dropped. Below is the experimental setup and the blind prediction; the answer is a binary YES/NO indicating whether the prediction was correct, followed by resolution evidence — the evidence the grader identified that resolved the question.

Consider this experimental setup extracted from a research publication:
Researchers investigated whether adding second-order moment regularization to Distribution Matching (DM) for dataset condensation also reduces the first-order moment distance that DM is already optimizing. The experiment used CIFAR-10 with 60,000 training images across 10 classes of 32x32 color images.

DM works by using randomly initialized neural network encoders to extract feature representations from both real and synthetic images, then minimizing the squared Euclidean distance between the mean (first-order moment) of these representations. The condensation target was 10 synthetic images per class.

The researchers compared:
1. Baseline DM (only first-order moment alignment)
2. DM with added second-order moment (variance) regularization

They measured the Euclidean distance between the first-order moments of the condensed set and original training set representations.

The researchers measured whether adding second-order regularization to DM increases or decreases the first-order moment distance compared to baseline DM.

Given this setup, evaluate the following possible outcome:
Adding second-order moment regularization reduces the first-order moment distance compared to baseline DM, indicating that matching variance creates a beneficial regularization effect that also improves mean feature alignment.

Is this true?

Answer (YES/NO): YES